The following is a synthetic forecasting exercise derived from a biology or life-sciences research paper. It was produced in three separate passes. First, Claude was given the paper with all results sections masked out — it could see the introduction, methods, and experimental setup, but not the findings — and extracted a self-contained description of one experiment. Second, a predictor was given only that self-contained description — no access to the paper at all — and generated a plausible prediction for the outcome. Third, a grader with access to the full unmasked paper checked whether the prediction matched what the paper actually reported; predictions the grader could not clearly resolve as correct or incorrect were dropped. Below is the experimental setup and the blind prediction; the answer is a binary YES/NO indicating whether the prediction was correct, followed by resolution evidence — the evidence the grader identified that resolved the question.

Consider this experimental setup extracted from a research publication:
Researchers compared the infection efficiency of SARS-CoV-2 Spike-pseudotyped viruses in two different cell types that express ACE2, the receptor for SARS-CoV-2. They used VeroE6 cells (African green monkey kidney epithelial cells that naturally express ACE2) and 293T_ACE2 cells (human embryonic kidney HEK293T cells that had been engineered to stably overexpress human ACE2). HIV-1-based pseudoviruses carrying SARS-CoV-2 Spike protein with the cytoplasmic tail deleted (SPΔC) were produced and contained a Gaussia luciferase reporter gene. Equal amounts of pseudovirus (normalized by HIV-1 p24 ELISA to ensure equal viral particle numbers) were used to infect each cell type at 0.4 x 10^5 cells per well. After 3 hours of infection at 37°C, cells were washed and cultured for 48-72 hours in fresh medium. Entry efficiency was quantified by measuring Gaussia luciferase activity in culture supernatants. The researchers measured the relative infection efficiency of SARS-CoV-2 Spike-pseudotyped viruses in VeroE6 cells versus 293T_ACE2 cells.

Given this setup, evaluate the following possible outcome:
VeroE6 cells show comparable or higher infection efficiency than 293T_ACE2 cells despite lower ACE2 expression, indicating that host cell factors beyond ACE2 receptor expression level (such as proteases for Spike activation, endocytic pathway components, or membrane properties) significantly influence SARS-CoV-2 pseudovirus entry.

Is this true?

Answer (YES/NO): NO